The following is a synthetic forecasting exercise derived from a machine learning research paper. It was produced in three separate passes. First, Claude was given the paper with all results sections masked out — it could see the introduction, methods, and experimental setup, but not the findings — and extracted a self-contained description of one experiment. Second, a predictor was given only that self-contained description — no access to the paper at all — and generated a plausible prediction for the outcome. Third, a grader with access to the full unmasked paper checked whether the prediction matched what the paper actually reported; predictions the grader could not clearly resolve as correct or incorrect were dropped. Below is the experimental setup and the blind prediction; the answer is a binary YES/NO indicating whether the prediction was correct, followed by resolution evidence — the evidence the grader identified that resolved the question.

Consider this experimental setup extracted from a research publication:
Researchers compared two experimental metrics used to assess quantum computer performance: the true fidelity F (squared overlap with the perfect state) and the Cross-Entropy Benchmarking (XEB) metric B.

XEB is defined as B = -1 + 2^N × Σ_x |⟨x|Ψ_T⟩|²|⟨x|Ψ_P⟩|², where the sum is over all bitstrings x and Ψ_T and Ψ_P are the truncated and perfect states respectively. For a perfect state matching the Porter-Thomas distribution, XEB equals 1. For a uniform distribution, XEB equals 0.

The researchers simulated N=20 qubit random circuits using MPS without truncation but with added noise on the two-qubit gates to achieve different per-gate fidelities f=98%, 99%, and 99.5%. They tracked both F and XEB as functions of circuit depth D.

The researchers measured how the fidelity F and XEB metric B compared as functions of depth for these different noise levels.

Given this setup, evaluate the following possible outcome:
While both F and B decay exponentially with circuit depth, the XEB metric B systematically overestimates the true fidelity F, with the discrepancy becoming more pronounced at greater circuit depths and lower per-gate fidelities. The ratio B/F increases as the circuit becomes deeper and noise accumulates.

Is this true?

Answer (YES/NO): NO